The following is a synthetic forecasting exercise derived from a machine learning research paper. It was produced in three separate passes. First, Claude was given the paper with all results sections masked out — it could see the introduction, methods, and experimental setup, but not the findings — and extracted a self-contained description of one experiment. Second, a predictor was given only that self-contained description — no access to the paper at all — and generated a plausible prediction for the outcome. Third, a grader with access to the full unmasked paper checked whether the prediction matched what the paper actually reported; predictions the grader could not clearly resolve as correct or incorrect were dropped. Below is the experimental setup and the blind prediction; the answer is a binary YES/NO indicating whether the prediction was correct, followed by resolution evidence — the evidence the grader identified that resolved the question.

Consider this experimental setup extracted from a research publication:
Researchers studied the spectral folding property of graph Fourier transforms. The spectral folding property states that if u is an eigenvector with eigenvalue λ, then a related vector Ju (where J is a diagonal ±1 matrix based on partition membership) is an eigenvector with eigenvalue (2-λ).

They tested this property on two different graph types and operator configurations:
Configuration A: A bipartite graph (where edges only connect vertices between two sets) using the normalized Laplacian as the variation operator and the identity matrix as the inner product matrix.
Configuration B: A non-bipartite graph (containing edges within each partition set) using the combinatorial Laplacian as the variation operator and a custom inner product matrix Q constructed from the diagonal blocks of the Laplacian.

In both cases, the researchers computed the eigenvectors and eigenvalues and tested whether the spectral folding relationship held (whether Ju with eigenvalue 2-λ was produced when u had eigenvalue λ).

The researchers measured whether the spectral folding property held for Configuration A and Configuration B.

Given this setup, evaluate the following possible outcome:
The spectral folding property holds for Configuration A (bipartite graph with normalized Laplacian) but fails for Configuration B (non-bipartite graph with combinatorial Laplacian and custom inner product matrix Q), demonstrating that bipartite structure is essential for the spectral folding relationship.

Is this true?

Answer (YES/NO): NO